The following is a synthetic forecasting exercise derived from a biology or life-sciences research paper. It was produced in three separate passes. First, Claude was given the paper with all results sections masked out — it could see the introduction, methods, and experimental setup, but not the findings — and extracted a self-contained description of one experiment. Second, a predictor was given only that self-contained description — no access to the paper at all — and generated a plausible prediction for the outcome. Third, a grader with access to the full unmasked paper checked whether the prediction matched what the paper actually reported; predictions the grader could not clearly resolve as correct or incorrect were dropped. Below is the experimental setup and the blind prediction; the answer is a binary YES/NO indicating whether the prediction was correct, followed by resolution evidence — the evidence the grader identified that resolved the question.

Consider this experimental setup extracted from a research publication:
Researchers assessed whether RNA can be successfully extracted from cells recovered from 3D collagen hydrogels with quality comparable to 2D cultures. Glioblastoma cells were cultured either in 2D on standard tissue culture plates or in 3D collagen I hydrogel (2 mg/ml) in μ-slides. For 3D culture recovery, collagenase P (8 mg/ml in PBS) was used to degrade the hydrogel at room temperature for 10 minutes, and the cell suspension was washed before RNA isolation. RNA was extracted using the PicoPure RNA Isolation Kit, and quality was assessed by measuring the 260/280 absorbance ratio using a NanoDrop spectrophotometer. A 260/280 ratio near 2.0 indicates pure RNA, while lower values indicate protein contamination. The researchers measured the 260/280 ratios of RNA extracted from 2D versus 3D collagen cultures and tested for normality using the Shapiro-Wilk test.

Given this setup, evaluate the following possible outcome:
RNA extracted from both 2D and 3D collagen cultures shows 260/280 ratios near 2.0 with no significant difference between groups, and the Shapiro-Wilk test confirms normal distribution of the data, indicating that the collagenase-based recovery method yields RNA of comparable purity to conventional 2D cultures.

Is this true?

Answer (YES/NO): YES